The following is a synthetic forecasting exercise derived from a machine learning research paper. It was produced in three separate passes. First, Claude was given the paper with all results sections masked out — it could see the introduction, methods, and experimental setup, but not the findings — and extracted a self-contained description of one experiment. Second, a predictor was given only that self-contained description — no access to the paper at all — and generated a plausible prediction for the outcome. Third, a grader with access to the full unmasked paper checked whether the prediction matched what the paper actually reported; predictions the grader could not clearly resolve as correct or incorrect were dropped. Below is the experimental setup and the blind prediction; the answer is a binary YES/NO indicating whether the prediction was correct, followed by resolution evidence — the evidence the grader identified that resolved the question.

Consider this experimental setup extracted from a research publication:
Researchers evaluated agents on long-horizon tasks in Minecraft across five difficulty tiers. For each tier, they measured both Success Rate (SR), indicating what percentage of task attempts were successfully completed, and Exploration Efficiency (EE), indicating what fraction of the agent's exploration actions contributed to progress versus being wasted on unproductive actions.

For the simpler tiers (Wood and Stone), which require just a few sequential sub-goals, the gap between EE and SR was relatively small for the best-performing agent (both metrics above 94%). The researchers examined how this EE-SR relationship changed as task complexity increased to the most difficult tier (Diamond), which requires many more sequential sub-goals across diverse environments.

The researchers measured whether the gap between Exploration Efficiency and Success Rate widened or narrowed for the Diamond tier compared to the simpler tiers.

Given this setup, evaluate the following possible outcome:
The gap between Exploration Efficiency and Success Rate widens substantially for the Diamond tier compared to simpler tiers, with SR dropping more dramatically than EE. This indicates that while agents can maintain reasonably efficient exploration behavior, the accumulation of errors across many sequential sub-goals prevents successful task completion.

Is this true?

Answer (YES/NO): YES